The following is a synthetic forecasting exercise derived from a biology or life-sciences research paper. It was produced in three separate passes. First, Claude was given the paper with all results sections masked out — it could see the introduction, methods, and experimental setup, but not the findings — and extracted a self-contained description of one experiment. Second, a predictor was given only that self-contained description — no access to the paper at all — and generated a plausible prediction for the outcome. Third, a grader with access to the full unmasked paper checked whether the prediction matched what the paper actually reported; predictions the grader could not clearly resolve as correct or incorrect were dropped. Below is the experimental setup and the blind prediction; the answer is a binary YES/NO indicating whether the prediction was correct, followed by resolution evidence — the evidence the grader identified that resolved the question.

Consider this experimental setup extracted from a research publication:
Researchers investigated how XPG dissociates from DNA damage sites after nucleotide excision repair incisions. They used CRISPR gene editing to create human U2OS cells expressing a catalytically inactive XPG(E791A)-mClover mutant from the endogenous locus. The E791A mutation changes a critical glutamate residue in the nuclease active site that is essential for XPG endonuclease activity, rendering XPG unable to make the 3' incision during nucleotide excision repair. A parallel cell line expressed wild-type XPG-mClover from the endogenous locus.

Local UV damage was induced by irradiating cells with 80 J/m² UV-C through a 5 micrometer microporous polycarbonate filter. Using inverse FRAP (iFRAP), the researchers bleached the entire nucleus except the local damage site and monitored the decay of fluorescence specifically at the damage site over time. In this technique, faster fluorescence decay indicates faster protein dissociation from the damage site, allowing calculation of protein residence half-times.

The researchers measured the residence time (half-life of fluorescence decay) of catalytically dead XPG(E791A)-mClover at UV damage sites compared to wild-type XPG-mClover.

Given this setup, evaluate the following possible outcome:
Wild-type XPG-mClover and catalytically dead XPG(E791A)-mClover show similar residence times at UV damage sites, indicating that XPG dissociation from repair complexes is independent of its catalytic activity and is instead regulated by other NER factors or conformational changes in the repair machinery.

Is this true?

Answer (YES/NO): NO